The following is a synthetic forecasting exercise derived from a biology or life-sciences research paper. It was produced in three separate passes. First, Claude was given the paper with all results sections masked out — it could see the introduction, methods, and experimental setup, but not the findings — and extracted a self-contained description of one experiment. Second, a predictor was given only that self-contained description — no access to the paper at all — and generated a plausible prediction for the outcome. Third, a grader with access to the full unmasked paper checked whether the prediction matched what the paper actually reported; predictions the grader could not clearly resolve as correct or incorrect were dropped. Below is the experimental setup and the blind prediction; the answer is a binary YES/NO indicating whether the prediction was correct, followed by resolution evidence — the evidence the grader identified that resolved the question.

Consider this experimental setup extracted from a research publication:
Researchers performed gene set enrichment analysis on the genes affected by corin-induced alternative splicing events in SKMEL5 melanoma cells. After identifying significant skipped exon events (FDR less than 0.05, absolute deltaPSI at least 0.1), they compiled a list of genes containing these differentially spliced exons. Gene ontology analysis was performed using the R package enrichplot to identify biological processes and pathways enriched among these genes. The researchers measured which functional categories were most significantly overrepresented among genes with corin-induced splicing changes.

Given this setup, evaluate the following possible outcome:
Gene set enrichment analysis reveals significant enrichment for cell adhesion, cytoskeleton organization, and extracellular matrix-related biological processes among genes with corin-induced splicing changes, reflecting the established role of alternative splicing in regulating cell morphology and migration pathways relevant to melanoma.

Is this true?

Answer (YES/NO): NO